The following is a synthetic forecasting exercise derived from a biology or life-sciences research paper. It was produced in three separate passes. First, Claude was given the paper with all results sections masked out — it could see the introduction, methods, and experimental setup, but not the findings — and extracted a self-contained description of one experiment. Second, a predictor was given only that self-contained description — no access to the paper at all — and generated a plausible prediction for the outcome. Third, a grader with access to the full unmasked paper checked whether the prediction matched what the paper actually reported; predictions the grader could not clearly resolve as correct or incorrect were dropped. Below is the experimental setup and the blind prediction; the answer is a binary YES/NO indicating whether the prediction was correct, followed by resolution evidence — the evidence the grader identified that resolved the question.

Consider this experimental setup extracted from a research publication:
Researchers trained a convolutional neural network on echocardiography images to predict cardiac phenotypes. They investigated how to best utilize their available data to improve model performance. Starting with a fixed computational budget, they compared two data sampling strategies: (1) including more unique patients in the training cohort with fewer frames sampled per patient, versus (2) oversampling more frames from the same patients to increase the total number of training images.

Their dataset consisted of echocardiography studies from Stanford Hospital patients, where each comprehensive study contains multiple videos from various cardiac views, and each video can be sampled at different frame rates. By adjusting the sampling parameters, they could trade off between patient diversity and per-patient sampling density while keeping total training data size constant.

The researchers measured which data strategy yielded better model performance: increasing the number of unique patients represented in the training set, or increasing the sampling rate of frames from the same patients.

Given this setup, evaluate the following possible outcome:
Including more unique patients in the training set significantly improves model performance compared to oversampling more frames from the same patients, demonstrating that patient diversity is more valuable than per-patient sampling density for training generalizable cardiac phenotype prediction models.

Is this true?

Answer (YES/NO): YES